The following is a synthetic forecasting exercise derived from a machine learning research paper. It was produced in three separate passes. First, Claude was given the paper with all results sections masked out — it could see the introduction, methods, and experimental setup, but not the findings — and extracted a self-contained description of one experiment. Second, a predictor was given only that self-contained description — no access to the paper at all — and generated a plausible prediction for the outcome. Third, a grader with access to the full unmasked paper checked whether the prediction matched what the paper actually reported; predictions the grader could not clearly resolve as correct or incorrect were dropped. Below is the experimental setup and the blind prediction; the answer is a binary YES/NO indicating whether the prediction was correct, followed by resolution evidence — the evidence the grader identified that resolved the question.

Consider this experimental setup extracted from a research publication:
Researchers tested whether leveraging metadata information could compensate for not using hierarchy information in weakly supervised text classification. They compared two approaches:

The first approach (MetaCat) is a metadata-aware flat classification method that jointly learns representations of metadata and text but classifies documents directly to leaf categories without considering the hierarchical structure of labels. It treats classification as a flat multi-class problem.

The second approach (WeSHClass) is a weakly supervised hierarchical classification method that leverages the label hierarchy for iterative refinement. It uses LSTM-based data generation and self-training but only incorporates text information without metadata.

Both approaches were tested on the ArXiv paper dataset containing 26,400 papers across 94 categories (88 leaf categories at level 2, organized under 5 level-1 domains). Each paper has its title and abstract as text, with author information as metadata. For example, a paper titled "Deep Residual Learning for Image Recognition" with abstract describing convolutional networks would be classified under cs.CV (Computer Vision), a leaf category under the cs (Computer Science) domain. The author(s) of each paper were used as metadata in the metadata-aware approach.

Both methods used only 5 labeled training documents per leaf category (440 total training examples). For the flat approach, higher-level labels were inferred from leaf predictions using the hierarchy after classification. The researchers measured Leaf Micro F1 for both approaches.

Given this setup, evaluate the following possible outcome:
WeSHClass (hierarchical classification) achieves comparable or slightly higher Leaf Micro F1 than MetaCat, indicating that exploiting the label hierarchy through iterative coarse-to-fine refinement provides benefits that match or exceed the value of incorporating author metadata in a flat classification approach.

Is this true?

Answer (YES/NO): NO